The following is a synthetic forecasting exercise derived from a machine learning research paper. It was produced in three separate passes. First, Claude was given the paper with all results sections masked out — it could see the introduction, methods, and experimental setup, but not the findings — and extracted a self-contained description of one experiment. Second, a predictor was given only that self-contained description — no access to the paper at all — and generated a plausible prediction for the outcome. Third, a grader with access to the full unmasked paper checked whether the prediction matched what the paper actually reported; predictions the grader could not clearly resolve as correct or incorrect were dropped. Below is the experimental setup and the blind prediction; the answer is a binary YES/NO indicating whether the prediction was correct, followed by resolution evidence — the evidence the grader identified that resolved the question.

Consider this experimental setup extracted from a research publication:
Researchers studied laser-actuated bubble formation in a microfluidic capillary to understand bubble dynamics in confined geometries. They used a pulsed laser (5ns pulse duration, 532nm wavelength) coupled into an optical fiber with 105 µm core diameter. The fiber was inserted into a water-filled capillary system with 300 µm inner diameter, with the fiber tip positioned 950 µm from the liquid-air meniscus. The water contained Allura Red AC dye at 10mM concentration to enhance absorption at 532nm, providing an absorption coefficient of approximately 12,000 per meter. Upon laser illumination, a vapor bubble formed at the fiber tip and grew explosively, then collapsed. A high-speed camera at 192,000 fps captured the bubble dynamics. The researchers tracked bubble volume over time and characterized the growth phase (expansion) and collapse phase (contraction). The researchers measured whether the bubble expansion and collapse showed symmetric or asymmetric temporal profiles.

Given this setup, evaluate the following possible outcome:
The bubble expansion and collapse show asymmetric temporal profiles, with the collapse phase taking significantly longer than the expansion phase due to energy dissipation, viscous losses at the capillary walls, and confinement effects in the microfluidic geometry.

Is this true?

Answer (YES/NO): NO